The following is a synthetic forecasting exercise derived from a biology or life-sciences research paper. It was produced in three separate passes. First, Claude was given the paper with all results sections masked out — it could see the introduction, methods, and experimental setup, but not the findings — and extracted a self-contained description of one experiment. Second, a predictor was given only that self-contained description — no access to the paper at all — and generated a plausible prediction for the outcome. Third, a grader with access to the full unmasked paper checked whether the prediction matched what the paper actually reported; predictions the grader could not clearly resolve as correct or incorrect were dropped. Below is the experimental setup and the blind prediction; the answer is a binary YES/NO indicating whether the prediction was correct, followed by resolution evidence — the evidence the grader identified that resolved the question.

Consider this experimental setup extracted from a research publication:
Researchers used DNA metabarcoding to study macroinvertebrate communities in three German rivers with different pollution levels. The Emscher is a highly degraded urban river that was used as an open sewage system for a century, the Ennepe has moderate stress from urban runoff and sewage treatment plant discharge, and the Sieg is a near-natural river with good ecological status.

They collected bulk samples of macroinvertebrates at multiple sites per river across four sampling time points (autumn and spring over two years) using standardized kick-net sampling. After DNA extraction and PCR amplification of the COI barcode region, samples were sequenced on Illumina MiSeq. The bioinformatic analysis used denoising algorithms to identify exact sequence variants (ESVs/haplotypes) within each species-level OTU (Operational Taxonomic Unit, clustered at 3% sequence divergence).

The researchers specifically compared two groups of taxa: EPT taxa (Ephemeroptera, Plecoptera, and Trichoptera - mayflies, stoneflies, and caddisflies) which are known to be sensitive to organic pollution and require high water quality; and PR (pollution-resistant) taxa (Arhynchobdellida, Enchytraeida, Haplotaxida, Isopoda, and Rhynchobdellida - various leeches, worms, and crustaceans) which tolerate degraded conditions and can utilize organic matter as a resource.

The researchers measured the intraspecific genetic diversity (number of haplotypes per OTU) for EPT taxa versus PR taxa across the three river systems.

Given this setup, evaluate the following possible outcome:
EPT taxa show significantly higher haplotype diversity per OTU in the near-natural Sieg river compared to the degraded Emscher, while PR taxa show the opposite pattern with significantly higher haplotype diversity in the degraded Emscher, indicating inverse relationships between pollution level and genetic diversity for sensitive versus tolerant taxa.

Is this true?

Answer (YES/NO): YES